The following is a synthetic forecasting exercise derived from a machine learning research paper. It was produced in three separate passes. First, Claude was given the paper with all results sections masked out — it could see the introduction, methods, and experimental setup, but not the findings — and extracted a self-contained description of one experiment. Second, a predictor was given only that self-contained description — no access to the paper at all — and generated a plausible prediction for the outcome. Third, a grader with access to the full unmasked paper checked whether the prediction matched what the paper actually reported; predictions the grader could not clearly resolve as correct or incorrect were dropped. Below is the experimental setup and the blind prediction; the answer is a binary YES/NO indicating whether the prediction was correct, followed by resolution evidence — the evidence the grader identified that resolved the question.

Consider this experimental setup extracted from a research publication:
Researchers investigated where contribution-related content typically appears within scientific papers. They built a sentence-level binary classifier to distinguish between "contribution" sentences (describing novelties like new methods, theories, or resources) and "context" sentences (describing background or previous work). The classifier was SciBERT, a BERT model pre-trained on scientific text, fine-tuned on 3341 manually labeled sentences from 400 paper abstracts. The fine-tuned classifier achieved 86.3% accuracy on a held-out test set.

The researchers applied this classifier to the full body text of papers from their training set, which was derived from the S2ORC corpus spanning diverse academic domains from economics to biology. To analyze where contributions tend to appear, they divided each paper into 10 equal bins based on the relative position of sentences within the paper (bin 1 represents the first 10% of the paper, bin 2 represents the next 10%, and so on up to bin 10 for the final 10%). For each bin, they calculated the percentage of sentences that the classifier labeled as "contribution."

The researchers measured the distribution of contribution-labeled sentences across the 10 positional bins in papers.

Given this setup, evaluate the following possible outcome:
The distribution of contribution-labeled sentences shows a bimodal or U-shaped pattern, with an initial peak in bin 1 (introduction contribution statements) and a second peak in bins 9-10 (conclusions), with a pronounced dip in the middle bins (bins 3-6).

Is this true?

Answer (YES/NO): NO